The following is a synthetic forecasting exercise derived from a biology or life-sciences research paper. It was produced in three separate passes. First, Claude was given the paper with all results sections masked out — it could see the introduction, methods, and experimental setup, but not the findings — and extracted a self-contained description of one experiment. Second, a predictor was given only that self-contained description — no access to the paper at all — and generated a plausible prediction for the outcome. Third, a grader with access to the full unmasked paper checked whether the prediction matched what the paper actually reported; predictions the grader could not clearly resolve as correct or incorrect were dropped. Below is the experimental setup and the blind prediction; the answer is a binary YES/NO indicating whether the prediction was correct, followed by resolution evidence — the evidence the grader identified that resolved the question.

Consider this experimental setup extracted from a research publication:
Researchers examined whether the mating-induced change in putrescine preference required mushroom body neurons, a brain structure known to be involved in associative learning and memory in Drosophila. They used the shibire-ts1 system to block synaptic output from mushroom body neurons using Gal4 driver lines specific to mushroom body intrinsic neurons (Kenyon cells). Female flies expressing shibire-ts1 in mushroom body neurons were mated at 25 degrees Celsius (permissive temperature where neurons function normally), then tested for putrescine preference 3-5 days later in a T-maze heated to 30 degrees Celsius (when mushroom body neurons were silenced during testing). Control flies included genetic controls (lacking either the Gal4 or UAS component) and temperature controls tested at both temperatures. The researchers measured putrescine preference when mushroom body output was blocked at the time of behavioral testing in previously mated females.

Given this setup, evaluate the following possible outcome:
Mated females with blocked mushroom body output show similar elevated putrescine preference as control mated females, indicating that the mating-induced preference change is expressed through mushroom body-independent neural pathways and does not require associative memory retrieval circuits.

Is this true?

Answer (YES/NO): NO